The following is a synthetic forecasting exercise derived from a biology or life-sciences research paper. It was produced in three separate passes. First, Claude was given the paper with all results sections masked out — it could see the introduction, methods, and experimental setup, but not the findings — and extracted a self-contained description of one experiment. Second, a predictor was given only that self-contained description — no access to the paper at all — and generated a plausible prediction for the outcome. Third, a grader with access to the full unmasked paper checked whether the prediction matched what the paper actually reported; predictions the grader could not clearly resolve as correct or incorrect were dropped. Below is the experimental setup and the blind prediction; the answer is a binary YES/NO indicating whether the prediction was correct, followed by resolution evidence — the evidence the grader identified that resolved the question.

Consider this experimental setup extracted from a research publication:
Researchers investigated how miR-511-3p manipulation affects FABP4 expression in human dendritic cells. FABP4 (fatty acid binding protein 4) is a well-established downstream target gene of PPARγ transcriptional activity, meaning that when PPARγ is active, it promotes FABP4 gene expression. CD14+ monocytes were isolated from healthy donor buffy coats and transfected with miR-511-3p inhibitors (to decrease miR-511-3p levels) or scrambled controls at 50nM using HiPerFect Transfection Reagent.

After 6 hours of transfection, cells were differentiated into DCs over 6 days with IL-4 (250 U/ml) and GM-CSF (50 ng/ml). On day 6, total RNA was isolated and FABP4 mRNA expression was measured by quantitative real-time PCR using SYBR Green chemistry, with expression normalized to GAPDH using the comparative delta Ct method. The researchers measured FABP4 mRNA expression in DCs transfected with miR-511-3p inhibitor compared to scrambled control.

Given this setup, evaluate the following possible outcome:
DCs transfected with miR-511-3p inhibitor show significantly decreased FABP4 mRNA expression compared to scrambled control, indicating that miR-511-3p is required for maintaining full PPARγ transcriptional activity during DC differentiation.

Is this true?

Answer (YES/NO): NO